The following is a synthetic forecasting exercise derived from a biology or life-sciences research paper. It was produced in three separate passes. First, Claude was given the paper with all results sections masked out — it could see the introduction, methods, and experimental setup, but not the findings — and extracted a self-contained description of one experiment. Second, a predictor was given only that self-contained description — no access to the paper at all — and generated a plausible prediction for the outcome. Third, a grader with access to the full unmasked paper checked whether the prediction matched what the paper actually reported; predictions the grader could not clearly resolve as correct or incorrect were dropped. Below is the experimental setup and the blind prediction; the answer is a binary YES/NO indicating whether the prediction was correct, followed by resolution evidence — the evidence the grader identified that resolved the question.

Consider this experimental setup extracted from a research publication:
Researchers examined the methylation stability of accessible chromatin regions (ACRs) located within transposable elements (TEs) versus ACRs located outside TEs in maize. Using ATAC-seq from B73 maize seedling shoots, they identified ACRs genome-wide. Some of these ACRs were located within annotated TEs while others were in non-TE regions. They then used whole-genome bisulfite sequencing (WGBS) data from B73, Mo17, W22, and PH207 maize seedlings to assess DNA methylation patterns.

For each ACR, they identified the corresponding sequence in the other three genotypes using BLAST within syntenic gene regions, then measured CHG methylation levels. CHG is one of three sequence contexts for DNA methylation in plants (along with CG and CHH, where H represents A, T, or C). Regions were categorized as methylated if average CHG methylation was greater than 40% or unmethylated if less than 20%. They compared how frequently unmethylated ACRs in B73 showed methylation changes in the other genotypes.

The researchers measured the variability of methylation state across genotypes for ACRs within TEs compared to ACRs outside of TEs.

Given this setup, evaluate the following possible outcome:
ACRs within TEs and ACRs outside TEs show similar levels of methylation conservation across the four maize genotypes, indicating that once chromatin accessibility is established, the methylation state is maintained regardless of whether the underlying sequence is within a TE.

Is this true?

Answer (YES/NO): NO